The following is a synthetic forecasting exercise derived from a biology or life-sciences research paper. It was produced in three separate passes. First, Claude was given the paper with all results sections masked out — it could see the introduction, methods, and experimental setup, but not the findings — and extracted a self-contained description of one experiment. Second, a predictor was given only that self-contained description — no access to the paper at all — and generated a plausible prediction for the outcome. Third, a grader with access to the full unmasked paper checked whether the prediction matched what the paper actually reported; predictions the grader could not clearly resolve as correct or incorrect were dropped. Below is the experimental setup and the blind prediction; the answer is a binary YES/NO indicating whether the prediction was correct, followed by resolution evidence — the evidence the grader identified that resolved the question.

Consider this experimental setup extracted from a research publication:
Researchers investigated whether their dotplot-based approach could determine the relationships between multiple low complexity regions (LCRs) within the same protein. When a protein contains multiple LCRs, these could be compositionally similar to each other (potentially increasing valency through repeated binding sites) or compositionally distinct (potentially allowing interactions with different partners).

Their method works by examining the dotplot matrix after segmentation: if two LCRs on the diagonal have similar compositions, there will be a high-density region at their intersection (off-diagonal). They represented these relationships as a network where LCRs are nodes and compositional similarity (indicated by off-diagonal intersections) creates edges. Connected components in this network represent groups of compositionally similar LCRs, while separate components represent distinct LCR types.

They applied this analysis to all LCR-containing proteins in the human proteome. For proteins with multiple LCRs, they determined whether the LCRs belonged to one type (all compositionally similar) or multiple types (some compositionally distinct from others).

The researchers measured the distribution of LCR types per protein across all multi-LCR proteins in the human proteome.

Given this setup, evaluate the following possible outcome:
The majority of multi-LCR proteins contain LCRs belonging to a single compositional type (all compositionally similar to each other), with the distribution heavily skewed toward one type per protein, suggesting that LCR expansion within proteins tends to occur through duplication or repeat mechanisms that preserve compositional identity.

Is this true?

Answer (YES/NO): NO